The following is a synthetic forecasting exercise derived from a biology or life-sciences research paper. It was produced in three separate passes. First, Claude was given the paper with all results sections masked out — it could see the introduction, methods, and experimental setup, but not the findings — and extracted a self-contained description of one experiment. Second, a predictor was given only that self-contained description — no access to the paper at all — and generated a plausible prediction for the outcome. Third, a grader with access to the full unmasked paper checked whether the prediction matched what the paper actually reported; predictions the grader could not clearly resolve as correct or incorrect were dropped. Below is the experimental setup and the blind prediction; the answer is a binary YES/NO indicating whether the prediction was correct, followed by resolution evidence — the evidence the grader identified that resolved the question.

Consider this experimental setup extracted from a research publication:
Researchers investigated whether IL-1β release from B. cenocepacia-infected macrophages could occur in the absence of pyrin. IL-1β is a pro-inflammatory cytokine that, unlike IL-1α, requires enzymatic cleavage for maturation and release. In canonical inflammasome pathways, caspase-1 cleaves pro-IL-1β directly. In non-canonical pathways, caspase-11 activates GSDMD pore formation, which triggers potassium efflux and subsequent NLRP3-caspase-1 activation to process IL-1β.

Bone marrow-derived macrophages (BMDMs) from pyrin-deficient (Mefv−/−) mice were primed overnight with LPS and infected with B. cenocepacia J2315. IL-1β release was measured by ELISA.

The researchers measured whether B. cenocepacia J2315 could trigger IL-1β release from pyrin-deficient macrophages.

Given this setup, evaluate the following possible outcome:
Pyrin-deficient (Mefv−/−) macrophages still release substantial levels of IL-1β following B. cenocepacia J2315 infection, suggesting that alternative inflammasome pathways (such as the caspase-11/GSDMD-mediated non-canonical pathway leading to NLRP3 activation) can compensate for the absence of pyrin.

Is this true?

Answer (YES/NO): NO